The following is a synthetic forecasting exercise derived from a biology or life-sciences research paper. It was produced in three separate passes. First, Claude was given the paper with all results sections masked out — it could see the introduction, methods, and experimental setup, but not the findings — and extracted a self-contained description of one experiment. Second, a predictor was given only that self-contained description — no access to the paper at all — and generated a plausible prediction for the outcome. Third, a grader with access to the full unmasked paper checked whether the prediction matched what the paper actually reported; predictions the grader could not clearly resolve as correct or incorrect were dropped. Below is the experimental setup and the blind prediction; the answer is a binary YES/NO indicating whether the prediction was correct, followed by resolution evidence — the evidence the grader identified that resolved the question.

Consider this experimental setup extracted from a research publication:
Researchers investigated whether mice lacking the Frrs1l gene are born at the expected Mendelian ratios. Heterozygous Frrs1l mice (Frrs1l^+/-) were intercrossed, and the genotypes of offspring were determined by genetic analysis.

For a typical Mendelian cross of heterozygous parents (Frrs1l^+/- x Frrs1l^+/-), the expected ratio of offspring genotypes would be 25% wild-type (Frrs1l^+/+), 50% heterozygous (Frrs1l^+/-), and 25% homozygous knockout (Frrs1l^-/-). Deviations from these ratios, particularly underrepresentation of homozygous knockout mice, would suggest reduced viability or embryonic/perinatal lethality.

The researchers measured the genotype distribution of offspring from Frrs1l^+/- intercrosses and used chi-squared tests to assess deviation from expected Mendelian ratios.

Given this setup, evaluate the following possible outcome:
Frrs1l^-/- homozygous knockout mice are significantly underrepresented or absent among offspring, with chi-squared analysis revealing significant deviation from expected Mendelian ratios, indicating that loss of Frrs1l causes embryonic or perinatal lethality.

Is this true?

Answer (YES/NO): NO